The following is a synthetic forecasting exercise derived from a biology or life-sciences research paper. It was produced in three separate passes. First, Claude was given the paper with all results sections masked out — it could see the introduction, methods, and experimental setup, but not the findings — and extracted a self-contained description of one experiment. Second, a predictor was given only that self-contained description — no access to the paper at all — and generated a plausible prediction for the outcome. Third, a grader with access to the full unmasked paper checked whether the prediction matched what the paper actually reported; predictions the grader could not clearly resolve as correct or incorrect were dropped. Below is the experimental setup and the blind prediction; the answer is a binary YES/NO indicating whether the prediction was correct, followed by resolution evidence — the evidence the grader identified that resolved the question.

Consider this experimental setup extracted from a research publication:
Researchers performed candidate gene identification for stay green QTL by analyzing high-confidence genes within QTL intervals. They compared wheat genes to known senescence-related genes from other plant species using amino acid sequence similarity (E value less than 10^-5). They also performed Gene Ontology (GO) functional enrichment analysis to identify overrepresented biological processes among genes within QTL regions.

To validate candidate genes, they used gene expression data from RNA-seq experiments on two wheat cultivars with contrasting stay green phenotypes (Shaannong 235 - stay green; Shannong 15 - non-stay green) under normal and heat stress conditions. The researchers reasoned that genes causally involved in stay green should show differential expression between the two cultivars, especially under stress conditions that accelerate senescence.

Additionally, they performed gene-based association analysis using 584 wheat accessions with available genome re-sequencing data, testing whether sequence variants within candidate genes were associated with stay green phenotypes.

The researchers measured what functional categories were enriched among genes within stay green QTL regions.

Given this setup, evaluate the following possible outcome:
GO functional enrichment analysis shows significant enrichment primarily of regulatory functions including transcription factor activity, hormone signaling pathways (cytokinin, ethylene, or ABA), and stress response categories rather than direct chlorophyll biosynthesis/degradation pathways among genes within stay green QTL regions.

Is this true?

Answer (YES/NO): NO